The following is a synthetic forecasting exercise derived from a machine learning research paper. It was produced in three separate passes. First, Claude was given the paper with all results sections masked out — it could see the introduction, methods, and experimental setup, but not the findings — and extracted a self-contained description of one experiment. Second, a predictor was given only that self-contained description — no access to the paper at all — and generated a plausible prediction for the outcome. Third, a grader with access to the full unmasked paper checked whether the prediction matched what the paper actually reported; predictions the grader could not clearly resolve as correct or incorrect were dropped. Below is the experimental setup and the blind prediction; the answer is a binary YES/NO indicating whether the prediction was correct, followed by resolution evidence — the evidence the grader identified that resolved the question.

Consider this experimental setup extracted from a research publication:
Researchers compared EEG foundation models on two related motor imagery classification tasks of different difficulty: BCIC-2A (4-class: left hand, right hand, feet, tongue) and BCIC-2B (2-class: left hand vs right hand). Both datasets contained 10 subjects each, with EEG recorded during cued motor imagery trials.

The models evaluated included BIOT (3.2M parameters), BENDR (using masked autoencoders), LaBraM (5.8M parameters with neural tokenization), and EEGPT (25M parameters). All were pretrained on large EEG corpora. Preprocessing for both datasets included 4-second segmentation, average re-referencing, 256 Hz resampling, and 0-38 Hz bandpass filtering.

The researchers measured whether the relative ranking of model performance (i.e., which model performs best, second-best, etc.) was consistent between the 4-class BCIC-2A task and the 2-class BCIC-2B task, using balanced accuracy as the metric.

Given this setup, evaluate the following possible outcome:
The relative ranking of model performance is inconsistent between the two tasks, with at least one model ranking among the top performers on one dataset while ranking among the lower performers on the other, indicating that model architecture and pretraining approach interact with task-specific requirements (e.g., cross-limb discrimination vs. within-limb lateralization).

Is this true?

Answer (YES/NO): NO